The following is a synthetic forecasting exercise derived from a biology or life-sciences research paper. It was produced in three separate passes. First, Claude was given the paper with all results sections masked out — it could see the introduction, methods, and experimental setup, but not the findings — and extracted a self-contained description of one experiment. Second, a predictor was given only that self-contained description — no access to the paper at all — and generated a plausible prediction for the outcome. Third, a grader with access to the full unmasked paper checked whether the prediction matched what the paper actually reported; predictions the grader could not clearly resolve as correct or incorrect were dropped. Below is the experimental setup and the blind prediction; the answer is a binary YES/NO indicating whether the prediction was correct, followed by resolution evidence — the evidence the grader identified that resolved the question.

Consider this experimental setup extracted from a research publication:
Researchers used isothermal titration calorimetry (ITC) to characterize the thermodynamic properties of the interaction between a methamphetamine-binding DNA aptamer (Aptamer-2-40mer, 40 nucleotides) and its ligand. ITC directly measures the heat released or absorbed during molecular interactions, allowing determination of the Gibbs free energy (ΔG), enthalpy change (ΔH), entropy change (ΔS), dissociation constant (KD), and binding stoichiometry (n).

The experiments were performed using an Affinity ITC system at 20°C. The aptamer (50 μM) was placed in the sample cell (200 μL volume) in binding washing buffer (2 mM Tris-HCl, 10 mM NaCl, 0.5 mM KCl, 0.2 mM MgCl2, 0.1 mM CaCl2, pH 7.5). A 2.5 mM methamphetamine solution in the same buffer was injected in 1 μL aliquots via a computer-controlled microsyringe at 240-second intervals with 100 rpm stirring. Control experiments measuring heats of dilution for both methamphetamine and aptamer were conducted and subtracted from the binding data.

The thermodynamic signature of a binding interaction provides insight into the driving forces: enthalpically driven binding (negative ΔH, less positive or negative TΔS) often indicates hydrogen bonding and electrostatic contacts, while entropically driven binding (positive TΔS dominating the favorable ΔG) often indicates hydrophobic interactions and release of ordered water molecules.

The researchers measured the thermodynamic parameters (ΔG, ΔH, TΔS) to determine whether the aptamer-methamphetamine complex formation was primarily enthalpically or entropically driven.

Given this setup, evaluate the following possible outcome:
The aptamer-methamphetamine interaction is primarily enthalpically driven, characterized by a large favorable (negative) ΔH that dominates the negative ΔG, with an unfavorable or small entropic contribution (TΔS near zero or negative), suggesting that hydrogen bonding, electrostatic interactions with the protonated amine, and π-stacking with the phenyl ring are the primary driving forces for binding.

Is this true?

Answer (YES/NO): NO